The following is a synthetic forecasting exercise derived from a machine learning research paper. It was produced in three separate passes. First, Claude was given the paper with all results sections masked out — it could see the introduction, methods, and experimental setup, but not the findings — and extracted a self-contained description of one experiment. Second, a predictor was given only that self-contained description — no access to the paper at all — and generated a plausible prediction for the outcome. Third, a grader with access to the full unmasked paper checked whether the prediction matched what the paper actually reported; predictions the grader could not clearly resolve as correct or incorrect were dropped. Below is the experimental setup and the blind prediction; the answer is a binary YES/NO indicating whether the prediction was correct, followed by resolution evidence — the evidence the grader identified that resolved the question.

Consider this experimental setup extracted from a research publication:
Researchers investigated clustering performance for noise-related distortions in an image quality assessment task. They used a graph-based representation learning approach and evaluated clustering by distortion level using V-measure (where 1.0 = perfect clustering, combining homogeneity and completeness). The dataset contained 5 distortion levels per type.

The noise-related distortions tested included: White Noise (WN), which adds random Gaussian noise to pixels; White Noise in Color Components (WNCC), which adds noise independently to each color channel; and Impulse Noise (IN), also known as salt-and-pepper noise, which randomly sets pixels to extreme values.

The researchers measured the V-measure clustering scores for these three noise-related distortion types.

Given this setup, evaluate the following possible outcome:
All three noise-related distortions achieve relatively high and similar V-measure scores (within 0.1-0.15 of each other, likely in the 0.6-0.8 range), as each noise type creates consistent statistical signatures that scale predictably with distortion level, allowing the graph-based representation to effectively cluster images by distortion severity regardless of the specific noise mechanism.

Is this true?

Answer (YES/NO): YES